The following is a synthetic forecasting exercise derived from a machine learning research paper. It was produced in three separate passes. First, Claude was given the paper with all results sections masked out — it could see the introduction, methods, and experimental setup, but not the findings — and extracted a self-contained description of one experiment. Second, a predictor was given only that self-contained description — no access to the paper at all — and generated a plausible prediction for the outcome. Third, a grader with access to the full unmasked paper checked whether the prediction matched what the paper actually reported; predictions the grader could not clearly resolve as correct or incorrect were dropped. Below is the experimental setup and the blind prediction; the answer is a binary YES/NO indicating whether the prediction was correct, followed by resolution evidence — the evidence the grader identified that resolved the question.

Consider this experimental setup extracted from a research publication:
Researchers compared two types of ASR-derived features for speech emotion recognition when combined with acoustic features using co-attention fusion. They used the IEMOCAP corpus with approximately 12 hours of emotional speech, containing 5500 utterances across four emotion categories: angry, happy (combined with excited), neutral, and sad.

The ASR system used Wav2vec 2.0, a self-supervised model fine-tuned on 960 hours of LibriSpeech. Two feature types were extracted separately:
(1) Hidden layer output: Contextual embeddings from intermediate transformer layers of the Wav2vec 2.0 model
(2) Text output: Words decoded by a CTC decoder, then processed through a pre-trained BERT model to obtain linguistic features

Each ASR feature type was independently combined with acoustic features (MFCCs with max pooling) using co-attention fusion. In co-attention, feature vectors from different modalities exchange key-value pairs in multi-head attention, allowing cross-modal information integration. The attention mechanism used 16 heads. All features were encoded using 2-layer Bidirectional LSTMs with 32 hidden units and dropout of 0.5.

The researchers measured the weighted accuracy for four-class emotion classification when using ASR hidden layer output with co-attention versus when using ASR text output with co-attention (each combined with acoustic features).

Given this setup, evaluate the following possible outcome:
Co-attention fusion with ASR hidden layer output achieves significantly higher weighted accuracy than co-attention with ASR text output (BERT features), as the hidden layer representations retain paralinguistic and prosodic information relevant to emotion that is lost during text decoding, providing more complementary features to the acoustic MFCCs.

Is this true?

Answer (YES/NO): NO